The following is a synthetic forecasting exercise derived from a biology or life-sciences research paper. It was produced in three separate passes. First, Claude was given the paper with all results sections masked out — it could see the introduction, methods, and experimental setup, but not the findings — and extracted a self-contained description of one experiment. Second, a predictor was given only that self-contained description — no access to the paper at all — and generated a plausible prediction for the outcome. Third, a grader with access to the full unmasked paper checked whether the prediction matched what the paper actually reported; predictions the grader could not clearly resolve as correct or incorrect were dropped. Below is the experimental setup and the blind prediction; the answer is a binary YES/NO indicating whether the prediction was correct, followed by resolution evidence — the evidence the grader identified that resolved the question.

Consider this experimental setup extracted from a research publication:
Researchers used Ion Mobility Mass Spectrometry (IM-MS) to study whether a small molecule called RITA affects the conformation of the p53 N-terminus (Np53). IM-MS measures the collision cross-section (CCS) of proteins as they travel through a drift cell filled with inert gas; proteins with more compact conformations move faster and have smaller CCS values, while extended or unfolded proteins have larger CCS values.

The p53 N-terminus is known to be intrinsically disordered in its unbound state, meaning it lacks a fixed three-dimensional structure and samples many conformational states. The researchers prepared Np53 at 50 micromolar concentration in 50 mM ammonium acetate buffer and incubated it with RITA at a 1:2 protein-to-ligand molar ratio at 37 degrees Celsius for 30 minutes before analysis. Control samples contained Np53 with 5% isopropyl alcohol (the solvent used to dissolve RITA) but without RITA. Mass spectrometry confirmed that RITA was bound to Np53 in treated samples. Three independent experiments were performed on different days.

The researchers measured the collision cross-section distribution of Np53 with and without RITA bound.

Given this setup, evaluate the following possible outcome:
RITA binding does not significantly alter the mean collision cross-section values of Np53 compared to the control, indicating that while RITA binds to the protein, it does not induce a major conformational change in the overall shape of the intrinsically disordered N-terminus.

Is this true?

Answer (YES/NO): NO